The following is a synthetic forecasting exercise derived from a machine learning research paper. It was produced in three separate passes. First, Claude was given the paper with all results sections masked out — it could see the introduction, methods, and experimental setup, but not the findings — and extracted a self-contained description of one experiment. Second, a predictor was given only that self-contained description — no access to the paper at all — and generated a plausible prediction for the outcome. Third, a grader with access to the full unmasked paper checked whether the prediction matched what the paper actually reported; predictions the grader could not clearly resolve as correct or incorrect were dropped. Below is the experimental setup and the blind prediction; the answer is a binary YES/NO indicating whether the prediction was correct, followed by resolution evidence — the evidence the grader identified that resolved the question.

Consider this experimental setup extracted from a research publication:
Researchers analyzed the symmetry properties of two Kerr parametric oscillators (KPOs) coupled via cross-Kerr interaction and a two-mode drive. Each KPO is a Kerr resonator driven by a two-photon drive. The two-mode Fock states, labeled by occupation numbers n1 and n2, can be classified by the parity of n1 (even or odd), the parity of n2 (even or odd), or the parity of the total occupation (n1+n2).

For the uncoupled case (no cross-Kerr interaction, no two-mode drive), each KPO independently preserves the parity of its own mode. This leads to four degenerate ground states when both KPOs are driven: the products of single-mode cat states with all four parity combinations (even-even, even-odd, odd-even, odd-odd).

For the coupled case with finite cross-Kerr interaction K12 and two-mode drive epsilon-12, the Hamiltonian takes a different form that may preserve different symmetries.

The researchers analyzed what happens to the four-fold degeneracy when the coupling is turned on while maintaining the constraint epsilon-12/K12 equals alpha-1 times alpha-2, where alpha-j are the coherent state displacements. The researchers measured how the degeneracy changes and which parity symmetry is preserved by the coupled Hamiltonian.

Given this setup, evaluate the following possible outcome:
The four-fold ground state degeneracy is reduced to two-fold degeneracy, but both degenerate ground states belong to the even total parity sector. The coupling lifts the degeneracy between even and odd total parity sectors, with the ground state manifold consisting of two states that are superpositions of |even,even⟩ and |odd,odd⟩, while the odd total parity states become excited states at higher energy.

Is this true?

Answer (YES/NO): NO